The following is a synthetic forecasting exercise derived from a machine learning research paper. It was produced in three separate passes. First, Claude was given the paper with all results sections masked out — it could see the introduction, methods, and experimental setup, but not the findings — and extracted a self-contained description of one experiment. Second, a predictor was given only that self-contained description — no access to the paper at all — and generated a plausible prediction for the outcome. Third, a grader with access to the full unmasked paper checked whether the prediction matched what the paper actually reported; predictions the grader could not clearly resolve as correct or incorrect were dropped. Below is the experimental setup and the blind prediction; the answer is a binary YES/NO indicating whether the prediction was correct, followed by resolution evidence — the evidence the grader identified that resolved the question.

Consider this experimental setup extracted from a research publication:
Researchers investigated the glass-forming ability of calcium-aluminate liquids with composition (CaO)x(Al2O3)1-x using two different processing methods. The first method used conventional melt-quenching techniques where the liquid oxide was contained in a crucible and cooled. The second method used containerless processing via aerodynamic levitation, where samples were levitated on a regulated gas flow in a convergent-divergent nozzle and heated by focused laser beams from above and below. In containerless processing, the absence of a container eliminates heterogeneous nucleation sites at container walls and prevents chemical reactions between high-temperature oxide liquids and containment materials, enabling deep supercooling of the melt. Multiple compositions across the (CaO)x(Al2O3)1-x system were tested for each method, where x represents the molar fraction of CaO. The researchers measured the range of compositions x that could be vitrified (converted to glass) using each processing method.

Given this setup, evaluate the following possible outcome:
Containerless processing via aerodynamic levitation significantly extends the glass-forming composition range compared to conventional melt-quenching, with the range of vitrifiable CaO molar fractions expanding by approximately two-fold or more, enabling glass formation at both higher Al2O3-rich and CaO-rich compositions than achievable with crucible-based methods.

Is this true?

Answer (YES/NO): YES